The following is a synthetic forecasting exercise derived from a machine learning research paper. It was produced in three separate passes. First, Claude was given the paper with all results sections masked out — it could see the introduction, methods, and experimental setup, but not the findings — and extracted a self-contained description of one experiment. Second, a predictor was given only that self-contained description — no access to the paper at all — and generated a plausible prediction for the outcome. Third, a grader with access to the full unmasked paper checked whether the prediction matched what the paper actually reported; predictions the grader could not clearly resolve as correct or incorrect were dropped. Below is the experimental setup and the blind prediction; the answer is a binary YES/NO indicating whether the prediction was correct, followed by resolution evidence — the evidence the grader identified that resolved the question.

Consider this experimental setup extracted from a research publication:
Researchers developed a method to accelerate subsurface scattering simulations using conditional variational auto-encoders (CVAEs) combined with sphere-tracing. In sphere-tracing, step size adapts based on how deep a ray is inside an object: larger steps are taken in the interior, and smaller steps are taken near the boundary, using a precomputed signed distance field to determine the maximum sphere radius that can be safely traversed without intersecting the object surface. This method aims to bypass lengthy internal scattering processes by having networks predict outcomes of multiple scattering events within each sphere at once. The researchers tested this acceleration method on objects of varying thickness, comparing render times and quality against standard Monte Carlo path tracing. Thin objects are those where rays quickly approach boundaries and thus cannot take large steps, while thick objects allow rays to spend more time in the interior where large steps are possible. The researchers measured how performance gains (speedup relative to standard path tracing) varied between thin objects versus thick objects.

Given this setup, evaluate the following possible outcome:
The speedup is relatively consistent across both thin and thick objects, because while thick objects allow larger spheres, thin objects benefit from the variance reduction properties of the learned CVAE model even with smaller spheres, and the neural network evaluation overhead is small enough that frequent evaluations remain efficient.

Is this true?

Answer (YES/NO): NO